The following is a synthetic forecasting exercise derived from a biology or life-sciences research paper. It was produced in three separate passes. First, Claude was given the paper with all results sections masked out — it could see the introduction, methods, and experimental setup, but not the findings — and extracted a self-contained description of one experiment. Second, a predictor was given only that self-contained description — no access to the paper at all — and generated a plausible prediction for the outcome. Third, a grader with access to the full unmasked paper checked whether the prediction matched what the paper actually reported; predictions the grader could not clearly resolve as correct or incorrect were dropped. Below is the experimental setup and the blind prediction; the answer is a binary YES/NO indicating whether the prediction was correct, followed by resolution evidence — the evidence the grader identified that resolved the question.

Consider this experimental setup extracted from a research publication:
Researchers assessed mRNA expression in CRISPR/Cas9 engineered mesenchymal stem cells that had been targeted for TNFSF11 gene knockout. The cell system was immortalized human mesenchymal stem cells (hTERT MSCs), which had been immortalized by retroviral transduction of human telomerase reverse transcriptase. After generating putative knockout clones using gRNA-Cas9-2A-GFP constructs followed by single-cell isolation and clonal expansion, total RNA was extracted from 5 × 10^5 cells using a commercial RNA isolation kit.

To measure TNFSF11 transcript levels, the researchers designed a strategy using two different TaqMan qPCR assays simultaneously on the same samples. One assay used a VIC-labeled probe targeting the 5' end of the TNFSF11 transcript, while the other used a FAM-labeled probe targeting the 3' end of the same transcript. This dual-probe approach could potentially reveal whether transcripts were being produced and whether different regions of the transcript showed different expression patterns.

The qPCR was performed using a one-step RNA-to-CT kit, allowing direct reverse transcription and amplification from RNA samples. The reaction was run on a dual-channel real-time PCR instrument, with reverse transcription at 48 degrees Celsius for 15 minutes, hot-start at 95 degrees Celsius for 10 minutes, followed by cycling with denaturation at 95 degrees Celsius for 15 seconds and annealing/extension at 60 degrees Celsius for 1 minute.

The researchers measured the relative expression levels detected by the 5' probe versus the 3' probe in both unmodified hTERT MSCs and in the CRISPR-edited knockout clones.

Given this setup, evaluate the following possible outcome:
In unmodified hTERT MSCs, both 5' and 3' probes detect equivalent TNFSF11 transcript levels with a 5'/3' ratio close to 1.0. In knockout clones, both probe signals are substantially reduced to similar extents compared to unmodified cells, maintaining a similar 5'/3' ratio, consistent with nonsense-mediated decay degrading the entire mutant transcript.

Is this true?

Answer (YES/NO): NO